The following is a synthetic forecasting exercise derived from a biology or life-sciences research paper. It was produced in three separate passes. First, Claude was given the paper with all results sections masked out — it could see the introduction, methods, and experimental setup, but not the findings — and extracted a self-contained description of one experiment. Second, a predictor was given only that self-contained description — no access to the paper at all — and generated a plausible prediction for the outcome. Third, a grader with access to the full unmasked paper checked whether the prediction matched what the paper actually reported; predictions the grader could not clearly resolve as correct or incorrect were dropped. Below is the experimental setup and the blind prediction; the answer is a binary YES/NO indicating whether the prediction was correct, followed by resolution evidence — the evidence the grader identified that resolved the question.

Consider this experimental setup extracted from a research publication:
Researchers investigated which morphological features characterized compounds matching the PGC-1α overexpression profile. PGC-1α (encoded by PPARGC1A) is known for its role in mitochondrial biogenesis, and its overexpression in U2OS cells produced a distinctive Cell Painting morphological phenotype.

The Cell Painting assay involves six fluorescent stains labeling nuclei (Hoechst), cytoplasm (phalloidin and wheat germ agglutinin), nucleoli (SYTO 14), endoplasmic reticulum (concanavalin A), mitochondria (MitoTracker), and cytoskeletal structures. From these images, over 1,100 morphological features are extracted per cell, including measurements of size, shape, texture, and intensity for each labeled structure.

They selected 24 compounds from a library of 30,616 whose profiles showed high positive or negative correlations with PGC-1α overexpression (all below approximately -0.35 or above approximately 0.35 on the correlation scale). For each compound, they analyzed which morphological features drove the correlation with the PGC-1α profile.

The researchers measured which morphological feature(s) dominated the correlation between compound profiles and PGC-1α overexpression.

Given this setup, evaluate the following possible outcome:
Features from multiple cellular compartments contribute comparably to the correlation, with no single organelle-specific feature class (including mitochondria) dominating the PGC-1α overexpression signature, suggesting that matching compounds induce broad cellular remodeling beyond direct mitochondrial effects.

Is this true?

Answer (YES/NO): NO